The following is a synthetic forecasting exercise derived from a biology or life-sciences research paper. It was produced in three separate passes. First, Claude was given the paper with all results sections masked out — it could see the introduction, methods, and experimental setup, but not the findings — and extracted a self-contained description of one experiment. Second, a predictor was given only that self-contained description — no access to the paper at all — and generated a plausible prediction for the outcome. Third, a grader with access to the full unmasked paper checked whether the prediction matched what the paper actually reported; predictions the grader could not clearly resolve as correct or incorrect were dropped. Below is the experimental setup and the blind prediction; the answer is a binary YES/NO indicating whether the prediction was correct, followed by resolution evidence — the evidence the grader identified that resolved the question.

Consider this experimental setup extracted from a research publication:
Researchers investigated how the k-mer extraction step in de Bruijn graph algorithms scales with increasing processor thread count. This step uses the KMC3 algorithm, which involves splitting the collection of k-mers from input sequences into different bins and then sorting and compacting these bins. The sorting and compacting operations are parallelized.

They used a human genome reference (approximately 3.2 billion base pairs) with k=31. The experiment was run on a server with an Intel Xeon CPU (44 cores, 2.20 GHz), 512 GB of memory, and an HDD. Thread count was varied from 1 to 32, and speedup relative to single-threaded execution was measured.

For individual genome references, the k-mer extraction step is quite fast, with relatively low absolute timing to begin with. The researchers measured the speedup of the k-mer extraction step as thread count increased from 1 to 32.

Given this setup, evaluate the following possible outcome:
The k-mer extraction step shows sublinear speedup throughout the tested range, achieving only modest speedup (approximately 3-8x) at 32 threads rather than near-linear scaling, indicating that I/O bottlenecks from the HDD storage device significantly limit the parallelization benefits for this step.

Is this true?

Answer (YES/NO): NO